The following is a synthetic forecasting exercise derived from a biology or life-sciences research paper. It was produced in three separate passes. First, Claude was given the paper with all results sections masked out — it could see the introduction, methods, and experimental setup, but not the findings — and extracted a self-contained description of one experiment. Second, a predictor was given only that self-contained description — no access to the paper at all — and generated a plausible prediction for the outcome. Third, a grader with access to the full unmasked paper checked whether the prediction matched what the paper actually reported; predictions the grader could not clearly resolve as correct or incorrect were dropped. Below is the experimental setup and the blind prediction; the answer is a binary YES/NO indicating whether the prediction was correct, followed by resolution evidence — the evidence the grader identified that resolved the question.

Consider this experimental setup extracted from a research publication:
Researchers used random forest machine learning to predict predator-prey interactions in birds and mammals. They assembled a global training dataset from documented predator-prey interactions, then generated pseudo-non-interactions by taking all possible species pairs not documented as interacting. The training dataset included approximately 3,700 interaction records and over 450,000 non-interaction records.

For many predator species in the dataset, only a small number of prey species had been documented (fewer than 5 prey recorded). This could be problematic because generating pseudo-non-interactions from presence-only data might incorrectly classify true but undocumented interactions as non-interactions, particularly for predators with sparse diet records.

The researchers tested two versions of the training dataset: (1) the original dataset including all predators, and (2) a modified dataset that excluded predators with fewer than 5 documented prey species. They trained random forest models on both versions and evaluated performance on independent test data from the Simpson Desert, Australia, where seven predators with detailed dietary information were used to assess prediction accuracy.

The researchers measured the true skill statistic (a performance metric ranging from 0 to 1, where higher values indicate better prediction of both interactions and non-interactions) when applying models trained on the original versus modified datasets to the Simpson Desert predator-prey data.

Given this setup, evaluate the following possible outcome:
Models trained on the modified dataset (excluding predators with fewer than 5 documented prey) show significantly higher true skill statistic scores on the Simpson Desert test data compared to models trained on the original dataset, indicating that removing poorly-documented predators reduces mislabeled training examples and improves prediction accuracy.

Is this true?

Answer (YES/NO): YES